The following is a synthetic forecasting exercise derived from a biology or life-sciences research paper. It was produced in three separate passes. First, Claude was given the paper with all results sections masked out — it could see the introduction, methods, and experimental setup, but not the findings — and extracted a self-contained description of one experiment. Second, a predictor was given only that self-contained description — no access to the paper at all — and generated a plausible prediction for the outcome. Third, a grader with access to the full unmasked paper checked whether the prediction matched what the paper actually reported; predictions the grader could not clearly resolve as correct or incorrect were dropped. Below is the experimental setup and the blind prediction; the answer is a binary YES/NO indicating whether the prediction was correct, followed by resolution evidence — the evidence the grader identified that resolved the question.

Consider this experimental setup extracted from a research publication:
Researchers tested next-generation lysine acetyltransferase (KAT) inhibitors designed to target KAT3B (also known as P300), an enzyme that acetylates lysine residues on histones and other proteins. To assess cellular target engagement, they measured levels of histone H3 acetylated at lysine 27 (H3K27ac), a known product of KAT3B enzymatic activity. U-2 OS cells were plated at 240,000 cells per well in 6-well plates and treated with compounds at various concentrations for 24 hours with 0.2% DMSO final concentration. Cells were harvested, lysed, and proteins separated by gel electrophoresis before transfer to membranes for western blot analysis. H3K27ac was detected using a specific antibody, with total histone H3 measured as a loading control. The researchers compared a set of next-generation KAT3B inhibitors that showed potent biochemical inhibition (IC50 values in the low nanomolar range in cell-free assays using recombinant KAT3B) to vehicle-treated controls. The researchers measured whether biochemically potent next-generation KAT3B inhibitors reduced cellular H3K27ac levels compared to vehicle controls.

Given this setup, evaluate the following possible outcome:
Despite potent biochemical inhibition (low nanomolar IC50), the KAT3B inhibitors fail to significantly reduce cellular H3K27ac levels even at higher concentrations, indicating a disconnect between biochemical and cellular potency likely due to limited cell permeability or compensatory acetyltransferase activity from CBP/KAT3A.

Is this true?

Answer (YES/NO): NO